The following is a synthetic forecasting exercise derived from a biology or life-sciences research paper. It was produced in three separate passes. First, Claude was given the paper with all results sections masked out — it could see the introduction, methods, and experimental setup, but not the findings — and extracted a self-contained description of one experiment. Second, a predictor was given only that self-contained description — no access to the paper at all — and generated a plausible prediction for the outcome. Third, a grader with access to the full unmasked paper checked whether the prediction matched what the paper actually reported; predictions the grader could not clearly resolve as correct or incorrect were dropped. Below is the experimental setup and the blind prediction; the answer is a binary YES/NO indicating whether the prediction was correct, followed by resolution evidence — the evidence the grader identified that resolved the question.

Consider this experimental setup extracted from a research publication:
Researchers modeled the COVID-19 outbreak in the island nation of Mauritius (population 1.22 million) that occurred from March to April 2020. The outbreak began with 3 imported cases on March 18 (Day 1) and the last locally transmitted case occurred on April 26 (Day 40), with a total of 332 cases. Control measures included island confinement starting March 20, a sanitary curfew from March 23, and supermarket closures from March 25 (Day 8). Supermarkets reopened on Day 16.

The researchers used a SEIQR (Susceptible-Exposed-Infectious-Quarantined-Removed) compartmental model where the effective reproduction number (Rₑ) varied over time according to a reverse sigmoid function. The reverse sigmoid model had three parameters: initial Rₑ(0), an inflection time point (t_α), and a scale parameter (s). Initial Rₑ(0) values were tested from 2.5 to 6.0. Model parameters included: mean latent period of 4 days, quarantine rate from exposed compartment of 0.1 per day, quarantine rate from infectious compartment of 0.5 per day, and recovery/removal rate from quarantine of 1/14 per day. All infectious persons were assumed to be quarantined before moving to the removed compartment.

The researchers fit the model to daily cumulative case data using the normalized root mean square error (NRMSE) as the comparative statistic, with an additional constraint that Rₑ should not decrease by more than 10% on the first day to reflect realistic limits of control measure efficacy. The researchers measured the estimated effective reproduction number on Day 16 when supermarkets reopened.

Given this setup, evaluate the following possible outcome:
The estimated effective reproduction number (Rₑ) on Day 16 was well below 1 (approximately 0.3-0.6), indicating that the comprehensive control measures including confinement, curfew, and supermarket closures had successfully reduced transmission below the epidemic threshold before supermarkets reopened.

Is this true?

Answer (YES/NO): NO